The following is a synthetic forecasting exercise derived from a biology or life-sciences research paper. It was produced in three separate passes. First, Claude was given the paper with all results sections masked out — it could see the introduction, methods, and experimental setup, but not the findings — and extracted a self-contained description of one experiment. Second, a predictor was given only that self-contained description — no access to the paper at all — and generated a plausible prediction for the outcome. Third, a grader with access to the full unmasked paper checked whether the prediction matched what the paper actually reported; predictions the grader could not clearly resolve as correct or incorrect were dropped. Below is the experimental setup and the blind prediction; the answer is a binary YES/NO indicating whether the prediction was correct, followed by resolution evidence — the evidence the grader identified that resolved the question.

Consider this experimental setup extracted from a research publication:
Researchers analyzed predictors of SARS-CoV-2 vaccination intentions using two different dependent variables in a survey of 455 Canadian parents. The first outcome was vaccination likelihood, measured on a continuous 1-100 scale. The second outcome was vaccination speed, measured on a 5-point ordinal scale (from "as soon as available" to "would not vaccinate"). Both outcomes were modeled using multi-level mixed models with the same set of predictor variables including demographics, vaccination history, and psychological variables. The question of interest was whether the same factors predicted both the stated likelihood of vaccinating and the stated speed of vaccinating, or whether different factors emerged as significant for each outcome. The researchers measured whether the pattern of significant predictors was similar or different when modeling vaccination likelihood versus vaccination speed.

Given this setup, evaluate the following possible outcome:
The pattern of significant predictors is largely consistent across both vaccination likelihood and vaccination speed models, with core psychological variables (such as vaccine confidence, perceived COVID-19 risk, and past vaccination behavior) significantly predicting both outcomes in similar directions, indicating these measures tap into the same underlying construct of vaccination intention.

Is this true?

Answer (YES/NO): YES